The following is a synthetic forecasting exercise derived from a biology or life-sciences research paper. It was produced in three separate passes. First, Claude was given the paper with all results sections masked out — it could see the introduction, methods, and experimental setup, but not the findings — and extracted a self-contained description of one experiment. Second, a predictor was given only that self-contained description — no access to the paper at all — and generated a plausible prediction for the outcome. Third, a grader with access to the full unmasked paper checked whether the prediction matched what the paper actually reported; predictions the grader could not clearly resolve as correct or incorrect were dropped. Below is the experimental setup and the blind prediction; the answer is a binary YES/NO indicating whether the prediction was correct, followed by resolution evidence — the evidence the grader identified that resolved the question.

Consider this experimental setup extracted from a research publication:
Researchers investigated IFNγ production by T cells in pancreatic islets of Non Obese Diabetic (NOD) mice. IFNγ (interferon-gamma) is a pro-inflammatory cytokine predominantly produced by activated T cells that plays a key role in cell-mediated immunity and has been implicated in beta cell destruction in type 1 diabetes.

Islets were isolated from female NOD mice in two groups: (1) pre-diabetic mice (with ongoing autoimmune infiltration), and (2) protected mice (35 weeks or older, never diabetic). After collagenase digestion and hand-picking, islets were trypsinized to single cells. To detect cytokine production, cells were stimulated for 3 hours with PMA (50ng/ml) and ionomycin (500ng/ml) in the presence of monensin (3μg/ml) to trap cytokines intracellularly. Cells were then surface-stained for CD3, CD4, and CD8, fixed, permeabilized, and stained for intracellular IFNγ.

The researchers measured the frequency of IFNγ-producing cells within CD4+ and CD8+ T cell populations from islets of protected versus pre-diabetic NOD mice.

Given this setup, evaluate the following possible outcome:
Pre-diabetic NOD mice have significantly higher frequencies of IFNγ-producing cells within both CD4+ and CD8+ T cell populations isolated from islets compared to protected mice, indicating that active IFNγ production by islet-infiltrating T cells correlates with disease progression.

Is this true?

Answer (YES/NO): NO